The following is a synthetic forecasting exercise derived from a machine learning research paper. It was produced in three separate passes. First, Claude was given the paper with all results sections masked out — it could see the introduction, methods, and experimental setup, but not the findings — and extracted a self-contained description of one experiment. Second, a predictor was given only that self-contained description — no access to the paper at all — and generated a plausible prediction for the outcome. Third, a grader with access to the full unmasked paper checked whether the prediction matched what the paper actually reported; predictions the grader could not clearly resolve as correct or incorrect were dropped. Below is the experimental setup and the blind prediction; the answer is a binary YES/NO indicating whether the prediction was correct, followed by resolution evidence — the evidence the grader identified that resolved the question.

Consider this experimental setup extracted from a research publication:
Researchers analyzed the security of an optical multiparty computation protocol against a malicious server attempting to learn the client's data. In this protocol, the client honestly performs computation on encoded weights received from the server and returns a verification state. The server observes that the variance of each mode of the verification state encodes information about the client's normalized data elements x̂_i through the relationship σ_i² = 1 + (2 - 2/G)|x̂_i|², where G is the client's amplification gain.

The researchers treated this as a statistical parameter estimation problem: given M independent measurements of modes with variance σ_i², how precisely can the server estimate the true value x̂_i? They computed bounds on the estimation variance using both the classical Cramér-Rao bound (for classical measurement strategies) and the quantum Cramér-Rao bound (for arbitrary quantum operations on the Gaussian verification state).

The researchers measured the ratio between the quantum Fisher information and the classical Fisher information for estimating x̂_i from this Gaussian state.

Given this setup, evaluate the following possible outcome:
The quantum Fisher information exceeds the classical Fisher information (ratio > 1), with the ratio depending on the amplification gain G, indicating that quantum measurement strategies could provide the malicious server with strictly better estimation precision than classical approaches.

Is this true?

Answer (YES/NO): NO